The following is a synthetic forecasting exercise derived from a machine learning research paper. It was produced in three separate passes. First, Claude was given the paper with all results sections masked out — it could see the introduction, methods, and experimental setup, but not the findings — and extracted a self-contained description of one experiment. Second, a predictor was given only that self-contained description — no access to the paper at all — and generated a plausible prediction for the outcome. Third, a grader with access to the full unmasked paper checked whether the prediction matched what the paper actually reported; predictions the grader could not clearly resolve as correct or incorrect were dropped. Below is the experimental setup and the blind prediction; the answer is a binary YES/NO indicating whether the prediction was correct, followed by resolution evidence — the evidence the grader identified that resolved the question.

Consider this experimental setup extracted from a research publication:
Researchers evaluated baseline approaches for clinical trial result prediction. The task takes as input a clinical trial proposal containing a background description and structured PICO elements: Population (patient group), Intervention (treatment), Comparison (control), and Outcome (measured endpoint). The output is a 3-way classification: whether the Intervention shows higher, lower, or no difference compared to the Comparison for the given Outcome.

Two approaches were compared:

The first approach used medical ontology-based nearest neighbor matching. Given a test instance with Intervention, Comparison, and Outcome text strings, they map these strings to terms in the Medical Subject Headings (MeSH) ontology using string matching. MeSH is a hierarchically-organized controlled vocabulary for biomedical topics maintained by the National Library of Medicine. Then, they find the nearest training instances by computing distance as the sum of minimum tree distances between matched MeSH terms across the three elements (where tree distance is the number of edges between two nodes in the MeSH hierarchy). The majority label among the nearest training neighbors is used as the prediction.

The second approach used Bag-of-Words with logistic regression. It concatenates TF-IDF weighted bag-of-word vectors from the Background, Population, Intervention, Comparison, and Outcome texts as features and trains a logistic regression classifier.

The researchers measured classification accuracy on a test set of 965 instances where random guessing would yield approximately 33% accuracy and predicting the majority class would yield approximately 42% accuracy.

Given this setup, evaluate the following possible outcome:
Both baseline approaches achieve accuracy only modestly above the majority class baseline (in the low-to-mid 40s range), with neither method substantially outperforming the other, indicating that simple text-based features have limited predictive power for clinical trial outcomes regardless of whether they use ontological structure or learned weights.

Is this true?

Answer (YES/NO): NO